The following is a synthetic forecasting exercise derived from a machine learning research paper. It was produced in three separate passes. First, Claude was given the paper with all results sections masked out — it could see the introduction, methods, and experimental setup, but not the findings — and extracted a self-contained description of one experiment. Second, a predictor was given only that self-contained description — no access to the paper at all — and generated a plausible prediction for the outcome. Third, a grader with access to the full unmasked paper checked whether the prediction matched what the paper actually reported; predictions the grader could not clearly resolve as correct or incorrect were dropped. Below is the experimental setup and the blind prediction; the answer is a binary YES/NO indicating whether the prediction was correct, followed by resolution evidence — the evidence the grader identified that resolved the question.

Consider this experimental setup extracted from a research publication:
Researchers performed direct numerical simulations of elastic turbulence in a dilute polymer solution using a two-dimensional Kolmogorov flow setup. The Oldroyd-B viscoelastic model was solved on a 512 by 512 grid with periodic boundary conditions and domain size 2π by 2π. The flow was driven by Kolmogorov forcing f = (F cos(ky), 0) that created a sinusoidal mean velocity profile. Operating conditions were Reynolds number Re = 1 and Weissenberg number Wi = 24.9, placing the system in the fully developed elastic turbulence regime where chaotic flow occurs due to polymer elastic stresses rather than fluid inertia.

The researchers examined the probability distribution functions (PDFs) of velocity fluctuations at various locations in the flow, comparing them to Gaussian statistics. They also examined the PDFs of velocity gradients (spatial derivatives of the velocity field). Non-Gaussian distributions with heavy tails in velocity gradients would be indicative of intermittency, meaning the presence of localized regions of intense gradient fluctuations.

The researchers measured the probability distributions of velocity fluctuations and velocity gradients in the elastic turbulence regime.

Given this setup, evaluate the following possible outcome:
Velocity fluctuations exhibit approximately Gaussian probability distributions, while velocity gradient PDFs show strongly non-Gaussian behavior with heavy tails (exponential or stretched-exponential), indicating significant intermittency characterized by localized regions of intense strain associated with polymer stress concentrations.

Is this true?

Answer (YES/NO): NO